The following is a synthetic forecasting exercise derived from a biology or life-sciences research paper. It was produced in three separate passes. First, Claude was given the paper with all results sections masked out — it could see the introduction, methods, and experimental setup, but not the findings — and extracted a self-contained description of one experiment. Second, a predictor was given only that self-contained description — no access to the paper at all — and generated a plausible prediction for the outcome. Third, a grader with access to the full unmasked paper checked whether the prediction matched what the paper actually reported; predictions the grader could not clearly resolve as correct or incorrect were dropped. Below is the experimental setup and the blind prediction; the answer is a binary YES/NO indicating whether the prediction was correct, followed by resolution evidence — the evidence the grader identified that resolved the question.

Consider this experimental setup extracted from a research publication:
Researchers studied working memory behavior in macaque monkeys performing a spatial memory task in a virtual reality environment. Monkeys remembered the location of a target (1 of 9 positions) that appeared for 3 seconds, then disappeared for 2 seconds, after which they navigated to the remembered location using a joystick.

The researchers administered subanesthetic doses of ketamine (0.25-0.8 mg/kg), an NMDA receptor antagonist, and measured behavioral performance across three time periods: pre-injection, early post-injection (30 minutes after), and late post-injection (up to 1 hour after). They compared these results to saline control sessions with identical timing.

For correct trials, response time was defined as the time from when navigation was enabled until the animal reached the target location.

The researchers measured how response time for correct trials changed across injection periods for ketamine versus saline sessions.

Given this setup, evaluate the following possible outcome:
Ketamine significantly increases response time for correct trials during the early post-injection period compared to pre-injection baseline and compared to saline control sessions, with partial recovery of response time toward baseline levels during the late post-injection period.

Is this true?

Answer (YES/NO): YES